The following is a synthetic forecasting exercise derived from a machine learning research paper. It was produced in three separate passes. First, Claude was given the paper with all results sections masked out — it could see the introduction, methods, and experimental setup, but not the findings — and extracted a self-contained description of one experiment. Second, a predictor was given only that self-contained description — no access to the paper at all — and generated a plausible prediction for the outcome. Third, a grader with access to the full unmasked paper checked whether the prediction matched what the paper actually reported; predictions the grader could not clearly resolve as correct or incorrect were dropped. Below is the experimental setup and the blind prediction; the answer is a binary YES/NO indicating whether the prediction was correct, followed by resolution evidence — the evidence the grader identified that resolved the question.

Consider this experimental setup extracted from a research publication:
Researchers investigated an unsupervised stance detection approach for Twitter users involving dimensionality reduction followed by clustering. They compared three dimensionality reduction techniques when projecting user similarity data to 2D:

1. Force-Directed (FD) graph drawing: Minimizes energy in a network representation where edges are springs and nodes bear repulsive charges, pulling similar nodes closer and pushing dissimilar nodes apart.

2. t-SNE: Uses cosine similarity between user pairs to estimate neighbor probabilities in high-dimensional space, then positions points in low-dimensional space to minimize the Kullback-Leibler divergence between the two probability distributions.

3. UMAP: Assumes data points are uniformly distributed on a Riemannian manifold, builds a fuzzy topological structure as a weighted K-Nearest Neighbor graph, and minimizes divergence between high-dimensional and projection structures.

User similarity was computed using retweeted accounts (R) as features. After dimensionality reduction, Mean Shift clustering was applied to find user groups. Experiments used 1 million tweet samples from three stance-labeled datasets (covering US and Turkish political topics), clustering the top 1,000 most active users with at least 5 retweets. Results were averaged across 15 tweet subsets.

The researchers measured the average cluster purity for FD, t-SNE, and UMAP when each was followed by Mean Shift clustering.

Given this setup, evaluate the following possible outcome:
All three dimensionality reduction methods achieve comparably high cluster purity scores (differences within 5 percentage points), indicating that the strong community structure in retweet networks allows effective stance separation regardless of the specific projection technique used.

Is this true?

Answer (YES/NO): NO